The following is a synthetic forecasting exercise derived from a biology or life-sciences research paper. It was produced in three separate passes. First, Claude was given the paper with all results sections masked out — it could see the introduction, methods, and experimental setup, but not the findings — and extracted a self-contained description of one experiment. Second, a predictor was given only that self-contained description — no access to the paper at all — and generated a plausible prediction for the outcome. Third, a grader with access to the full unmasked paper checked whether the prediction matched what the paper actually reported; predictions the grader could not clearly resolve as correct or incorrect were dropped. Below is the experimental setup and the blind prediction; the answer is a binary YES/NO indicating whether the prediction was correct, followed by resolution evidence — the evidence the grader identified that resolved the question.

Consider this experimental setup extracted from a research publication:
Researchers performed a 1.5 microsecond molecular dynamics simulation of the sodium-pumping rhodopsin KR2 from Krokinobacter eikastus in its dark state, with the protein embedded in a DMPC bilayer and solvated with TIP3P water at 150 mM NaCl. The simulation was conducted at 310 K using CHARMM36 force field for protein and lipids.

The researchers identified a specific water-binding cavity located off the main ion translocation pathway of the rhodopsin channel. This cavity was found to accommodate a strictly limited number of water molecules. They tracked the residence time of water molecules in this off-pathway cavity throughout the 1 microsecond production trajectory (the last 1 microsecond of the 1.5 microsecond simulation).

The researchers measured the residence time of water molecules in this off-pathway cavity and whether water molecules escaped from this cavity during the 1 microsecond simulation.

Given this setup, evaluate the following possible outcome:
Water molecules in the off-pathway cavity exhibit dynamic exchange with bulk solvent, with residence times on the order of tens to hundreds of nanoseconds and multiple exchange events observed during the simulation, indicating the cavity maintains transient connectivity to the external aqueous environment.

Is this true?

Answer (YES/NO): NO